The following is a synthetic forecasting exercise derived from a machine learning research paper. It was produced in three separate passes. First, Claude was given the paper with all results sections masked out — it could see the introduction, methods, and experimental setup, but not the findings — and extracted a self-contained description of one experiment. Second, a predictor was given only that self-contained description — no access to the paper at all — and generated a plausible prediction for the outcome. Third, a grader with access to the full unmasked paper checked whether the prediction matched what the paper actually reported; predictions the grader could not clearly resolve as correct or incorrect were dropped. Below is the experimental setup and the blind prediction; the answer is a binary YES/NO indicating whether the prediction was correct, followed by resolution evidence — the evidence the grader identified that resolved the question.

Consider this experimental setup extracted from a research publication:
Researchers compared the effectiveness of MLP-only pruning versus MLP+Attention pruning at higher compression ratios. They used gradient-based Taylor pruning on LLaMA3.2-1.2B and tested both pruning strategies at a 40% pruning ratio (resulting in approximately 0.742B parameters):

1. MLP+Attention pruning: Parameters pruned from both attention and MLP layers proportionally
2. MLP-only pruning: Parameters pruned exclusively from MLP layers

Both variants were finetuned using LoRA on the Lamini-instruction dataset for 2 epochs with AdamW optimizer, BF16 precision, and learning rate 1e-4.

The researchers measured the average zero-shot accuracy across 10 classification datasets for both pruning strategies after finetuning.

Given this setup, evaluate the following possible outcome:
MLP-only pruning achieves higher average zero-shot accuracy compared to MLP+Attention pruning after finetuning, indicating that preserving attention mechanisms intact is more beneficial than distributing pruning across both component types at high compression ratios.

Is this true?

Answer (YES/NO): YES